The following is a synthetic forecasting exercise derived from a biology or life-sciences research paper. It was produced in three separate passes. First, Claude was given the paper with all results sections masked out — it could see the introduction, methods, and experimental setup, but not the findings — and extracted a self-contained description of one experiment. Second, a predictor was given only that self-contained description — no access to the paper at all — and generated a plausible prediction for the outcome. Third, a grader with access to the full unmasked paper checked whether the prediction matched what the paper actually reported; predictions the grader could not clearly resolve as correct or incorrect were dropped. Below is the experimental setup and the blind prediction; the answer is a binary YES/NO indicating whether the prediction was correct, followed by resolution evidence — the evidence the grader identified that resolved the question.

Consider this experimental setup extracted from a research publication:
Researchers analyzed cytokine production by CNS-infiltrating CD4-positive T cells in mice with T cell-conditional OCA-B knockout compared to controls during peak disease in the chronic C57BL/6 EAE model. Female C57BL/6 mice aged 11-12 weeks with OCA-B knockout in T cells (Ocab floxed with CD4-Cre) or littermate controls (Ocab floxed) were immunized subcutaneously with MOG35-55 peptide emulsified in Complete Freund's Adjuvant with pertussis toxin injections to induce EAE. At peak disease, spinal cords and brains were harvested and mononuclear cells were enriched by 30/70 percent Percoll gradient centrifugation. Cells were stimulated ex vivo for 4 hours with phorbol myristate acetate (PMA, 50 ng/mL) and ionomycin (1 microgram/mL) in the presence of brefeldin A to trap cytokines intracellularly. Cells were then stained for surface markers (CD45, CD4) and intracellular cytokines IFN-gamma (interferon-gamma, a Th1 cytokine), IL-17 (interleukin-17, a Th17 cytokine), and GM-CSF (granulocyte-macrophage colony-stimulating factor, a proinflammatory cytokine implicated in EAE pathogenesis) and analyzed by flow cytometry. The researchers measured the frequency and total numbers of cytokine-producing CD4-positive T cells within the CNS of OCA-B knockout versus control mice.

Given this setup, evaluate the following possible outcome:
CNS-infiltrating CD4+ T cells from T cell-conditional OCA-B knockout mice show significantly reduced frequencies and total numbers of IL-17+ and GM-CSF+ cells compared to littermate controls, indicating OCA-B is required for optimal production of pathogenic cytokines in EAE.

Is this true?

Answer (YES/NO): NO